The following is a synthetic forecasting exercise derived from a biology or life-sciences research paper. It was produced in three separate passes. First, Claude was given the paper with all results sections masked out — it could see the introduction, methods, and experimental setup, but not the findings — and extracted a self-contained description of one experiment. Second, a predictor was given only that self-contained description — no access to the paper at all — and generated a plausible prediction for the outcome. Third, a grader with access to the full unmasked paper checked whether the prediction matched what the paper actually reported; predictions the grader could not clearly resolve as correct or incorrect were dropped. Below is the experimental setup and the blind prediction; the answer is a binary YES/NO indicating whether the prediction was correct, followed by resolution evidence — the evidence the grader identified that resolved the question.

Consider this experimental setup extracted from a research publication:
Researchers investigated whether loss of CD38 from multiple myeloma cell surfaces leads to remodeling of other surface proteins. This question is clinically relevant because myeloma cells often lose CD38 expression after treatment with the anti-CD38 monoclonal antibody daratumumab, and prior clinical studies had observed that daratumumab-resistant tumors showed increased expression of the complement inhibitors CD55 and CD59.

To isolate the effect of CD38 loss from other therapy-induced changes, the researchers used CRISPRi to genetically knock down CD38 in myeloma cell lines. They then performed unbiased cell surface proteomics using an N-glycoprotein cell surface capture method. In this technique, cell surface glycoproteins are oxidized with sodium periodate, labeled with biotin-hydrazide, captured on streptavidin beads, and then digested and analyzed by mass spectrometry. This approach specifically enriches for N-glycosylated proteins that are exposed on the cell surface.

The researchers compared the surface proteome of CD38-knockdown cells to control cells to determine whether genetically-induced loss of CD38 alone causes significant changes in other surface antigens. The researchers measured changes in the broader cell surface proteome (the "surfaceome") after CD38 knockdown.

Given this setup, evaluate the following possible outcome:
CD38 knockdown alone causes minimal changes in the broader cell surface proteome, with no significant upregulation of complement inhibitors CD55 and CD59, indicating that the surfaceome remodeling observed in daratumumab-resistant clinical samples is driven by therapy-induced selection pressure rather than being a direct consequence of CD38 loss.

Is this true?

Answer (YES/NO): YES